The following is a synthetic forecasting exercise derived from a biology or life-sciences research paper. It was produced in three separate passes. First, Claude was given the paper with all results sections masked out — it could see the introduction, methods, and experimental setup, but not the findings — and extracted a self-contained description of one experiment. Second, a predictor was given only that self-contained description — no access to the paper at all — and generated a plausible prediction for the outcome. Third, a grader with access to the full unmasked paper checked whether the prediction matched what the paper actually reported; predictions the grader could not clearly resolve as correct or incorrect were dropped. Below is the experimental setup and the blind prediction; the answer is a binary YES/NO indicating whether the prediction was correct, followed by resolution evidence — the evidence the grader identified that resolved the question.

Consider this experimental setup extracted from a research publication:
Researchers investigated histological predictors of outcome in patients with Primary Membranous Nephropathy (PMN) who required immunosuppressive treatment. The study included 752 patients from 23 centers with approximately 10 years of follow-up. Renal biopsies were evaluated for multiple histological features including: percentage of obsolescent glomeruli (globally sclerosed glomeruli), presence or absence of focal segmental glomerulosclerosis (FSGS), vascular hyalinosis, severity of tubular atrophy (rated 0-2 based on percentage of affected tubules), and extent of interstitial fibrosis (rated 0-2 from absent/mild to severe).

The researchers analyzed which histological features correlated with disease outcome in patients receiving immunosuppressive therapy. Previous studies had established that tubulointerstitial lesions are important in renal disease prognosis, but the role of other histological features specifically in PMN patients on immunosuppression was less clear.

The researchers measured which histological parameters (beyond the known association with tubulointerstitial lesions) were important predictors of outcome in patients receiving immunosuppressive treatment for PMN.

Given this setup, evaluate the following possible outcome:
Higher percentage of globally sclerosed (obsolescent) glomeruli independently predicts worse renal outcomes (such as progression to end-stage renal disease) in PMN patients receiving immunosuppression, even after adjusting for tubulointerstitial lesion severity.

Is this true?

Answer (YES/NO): YES